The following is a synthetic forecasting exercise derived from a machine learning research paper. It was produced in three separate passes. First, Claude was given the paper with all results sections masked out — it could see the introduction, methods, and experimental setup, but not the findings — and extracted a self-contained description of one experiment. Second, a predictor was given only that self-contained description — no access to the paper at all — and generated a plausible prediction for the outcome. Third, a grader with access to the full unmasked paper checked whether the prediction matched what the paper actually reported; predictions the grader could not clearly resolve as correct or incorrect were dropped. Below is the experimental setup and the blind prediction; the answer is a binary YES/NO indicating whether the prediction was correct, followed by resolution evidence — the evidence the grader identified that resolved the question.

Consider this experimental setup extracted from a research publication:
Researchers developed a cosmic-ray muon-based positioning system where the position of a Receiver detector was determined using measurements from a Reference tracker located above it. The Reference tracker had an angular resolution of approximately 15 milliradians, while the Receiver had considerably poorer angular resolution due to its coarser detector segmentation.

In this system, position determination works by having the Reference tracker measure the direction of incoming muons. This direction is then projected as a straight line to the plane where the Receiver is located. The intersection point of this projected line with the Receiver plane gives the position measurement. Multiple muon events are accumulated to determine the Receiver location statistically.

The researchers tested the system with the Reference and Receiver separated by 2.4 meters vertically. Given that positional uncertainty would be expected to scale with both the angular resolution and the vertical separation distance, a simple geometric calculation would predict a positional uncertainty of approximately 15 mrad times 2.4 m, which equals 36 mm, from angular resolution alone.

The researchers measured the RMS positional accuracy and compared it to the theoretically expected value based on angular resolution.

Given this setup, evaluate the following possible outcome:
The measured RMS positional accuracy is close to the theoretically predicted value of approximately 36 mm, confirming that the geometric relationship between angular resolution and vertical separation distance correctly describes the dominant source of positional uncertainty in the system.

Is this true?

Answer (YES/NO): YES